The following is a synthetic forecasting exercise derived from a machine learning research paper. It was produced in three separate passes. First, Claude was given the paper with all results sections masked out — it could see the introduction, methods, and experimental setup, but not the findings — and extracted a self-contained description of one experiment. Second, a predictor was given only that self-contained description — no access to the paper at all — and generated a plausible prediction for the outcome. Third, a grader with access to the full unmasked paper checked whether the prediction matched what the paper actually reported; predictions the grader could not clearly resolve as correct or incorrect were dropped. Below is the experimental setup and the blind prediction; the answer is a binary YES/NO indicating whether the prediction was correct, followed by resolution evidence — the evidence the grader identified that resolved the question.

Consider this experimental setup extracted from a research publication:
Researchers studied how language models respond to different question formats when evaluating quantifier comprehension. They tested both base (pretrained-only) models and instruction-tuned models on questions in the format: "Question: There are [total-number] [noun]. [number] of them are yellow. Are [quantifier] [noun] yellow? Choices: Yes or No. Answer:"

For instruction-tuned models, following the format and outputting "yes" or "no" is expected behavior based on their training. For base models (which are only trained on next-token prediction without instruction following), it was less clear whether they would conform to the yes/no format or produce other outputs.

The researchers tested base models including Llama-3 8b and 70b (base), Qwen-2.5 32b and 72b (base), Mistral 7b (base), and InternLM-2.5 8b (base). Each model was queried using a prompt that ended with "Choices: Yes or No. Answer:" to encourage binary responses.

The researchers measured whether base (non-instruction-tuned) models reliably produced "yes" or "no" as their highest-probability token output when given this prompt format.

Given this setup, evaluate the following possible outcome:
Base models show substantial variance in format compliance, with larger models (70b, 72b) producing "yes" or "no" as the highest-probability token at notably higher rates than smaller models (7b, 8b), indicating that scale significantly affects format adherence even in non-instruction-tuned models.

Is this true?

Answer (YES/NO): NO